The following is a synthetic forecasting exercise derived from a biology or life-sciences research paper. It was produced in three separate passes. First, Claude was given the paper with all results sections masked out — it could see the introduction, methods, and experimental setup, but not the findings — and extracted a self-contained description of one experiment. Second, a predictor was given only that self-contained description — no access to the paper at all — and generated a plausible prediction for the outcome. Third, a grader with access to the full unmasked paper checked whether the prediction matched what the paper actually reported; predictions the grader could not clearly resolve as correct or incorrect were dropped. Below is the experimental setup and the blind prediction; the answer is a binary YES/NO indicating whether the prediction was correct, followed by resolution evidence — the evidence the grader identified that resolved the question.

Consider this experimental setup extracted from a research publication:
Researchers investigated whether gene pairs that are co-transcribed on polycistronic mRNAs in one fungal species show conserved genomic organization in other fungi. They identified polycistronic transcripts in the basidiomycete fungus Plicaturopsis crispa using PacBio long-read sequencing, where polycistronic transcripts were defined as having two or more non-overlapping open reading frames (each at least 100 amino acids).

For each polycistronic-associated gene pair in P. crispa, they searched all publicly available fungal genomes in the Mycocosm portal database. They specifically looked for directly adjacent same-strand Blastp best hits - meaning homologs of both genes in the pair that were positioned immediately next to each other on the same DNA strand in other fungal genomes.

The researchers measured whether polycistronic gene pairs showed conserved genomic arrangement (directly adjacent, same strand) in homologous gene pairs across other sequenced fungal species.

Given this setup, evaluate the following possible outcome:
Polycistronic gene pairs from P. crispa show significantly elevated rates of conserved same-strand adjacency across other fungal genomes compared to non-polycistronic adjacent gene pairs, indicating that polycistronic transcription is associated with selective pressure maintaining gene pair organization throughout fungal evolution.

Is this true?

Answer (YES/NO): NO